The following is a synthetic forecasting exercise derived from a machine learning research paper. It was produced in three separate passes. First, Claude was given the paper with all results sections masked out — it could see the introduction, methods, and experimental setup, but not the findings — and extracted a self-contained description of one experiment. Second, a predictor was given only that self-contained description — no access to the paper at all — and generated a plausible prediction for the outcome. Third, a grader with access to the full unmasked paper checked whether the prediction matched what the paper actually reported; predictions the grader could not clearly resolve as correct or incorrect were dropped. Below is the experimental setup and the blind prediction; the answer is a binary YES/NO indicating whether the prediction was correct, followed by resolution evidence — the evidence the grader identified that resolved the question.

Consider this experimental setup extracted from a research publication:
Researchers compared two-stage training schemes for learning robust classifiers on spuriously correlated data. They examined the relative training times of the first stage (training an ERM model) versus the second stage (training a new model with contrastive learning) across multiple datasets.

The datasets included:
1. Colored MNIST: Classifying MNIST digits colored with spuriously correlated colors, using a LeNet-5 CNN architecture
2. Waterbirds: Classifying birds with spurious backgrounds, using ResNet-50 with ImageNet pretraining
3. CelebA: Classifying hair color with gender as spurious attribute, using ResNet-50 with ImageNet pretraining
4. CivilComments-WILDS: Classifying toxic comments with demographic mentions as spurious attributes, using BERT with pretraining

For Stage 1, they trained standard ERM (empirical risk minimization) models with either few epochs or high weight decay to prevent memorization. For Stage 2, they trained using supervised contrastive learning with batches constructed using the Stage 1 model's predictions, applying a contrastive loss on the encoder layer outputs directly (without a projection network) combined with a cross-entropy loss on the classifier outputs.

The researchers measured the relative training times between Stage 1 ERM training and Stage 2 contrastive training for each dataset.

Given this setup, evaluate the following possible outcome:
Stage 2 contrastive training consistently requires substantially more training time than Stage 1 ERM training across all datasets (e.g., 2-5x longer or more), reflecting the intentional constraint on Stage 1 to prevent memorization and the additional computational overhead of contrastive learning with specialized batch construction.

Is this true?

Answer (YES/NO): NO